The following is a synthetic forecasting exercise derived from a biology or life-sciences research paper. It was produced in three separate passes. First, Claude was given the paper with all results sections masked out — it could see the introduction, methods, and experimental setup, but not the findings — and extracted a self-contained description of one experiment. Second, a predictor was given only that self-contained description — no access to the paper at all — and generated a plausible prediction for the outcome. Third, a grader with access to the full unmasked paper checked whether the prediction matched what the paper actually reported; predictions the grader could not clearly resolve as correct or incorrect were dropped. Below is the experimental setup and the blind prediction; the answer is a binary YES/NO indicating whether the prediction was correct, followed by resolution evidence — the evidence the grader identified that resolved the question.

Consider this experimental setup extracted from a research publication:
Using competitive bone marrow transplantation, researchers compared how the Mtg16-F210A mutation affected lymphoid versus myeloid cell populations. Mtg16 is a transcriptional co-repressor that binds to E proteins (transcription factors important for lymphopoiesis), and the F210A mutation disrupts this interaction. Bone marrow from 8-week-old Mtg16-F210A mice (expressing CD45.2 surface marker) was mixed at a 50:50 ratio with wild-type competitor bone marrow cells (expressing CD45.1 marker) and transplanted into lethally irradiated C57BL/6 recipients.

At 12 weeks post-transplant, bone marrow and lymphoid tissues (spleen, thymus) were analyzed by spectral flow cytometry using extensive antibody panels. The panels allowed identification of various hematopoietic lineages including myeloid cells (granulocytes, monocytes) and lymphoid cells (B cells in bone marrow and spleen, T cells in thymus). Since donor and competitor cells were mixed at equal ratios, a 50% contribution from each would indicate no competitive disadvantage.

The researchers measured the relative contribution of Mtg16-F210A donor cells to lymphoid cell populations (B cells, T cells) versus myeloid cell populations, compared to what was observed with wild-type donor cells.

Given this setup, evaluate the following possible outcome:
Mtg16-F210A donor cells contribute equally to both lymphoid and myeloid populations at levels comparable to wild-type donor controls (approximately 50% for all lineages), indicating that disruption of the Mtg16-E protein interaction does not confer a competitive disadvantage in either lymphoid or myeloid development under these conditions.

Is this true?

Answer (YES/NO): NO